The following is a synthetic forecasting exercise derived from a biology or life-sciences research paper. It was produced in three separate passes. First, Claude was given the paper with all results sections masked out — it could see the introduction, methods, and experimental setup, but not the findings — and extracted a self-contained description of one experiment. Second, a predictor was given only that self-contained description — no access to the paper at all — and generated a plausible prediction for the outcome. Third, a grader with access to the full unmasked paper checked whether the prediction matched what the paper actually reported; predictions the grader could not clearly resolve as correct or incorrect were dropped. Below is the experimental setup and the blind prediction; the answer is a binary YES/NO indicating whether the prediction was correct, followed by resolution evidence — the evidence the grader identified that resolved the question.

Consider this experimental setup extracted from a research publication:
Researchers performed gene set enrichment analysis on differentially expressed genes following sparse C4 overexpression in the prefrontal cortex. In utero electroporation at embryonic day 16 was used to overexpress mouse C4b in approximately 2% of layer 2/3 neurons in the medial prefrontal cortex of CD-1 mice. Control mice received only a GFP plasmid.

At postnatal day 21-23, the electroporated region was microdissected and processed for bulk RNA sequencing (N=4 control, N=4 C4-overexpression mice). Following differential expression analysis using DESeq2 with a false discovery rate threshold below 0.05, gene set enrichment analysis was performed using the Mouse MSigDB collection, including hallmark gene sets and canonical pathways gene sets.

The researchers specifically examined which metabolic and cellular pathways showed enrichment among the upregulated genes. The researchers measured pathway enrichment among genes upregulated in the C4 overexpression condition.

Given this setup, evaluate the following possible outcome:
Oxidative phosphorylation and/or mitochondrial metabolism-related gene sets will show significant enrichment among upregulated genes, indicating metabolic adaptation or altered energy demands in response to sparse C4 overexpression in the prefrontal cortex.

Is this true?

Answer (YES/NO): NO